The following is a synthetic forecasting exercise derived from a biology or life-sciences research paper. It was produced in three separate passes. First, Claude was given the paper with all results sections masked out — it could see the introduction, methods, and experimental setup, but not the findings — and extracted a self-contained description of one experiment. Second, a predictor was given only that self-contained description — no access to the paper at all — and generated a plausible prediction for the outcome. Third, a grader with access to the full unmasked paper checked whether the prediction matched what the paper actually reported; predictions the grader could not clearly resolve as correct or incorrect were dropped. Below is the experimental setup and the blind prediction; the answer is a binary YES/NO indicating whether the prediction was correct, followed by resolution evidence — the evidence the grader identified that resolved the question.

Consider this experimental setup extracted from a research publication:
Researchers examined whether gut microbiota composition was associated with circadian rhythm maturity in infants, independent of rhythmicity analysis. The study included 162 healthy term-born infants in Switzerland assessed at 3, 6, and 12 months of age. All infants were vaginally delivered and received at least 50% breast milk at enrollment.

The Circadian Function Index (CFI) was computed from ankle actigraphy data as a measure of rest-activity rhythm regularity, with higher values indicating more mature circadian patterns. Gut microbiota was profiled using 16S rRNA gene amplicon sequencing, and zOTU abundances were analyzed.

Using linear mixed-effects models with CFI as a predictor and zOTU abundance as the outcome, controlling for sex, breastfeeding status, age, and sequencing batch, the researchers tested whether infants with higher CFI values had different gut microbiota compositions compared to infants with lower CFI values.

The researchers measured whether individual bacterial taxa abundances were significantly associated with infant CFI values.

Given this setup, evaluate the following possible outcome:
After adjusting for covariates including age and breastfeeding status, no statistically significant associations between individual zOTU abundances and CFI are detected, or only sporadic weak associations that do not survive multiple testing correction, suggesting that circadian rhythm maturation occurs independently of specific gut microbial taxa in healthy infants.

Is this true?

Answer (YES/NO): NO